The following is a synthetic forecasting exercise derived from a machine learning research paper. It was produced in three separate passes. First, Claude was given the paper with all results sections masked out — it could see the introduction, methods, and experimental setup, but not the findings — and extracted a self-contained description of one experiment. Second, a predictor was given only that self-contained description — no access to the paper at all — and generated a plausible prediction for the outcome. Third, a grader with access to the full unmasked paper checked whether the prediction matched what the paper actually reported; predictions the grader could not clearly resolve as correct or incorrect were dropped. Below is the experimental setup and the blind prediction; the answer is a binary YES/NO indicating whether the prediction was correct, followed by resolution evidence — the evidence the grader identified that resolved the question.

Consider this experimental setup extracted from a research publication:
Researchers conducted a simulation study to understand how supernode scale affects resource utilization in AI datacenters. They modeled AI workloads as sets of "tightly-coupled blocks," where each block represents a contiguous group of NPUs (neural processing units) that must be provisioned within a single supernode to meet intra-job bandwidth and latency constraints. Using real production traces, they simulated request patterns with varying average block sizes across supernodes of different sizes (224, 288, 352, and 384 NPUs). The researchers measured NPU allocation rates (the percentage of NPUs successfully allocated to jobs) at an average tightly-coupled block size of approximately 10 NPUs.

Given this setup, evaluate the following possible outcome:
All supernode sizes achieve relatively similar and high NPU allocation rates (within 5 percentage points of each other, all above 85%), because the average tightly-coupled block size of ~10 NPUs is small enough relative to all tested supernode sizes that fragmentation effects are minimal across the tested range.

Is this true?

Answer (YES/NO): YES